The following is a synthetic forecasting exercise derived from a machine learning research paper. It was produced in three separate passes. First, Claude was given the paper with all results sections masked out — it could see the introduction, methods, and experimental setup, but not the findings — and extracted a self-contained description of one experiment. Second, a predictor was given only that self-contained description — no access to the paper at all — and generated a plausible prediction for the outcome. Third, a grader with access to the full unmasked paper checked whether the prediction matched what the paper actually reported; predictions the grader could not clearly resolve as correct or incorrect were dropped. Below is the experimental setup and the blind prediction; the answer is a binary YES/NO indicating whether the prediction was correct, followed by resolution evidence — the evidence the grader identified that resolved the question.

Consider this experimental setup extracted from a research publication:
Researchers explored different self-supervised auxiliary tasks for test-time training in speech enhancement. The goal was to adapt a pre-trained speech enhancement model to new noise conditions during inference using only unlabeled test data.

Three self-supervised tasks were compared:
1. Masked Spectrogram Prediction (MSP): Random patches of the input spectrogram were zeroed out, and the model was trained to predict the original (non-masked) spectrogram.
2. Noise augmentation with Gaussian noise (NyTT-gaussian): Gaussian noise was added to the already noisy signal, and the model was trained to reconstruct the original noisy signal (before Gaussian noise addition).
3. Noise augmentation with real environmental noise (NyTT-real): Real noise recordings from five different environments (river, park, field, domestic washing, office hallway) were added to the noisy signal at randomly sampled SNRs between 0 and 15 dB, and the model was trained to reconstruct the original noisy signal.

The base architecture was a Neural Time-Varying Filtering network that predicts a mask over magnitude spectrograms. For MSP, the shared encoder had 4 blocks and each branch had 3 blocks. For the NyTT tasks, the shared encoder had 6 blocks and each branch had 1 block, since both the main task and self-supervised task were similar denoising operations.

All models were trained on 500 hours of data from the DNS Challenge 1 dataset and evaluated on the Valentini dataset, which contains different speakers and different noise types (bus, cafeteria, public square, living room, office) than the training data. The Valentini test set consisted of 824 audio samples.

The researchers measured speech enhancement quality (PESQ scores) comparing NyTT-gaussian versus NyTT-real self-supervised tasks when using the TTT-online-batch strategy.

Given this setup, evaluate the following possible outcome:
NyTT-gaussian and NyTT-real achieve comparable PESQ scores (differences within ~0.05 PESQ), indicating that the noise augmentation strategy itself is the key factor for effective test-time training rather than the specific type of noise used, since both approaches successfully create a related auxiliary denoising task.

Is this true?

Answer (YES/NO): NO